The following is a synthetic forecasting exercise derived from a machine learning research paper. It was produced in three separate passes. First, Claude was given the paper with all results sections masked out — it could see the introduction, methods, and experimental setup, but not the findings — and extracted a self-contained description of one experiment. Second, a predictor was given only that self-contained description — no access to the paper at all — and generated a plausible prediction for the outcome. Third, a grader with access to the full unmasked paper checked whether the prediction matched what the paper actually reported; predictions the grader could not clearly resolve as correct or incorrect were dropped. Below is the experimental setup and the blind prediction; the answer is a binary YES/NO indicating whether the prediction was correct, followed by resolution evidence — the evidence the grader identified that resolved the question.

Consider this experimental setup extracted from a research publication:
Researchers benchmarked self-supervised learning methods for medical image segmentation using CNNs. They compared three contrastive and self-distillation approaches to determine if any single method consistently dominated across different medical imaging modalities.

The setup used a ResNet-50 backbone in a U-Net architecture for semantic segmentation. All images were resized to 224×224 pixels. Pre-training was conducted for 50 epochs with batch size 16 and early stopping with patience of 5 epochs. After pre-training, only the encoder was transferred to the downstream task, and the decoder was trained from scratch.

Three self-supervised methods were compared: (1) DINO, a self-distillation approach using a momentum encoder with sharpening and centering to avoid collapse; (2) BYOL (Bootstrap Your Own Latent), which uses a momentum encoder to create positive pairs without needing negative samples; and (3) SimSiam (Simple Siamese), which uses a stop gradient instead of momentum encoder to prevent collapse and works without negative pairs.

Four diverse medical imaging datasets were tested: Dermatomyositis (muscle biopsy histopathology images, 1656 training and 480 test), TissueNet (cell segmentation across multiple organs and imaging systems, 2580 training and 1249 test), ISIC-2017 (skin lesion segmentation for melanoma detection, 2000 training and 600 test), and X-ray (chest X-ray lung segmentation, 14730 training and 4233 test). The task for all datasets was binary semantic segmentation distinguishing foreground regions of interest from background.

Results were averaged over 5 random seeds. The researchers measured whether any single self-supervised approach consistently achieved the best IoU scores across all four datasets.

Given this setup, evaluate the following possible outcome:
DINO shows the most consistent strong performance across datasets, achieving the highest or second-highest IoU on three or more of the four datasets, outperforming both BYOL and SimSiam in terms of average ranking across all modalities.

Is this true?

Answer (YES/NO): NO